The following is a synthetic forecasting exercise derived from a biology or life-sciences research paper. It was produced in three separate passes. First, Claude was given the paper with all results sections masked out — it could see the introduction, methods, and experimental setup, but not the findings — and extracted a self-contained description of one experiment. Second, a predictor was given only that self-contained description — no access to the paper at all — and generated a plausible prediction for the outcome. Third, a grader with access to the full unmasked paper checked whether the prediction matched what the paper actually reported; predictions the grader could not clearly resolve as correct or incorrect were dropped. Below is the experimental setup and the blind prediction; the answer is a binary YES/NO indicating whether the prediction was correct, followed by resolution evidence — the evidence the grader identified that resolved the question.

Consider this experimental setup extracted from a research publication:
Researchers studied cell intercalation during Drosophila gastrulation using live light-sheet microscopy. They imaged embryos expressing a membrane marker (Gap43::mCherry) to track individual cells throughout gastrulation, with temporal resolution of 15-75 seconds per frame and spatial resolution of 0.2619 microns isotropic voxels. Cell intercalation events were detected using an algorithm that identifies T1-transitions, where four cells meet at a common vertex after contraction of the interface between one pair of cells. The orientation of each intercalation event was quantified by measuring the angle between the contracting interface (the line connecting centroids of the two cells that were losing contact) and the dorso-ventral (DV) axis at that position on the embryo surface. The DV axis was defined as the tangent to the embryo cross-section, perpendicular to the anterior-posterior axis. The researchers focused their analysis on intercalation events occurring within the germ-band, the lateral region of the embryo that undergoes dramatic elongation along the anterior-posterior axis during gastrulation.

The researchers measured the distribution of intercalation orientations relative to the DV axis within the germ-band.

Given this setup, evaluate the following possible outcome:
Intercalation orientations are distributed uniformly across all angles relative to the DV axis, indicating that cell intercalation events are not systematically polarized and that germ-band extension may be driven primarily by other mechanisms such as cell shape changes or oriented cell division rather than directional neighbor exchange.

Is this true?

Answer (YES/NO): NO